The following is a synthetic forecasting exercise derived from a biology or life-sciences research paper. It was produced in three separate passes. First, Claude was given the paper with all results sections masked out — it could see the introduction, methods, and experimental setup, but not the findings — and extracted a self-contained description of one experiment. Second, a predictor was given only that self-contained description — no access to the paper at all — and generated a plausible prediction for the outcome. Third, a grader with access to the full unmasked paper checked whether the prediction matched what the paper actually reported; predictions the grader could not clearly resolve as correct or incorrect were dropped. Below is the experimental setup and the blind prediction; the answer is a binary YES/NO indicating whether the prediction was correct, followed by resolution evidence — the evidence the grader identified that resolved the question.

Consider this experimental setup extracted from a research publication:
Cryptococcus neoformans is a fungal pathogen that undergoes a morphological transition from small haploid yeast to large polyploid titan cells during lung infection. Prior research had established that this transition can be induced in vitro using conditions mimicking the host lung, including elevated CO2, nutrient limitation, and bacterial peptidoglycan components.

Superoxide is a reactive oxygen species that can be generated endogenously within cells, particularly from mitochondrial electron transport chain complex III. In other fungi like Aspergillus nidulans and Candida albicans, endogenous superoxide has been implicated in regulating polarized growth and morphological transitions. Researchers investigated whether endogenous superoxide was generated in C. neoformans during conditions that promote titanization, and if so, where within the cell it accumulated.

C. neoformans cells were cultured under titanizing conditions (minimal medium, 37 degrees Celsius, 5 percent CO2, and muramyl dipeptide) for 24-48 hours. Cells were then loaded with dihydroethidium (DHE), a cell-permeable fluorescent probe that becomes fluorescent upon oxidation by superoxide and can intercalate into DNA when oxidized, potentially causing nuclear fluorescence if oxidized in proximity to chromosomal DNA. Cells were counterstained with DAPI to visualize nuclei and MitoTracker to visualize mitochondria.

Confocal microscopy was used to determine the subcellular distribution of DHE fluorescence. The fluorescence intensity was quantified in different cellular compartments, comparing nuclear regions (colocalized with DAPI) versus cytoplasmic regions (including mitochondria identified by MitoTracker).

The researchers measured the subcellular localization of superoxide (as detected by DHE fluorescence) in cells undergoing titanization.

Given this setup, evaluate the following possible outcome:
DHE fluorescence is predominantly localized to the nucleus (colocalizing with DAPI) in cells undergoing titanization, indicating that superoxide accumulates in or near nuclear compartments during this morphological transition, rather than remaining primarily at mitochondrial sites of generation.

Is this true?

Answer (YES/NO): YES